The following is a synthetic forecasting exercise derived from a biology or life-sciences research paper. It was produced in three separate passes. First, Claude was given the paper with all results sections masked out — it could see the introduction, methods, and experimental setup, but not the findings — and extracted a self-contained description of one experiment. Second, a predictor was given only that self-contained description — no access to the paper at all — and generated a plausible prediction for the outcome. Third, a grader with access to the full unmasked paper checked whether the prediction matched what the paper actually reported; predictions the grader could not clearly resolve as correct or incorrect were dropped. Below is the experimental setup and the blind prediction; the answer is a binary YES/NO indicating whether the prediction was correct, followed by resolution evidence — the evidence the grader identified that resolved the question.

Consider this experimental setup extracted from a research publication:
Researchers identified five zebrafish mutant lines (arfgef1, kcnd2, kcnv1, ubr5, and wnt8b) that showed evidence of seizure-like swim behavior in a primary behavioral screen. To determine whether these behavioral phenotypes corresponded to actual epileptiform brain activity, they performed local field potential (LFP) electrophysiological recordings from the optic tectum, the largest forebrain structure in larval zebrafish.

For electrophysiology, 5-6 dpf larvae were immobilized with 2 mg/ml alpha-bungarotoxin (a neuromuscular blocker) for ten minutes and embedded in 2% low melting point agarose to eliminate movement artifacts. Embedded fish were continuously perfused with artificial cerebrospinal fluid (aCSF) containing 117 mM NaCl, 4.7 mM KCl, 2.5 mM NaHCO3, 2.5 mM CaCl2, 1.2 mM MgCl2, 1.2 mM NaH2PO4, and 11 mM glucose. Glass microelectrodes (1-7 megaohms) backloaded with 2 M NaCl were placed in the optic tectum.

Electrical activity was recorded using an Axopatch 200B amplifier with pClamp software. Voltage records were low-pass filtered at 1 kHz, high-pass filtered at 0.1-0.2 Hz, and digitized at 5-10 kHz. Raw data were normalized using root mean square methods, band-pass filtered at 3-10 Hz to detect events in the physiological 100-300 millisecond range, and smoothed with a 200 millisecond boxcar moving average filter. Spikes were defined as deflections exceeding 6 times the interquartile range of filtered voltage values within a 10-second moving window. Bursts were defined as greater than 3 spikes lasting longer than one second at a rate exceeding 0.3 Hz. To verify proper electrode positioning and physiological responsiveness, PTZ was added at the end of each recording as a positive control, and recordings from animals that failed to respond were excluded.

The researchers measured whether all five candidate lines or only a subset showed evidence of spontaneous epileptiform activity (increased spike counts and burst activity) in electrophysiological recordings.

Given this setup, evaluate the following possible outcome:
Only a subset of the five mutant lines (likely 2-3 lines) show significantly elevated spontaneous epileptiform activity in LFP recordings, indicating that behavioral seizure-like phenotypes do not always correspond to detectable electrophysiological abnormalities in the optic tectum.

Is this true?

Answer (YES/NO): YES